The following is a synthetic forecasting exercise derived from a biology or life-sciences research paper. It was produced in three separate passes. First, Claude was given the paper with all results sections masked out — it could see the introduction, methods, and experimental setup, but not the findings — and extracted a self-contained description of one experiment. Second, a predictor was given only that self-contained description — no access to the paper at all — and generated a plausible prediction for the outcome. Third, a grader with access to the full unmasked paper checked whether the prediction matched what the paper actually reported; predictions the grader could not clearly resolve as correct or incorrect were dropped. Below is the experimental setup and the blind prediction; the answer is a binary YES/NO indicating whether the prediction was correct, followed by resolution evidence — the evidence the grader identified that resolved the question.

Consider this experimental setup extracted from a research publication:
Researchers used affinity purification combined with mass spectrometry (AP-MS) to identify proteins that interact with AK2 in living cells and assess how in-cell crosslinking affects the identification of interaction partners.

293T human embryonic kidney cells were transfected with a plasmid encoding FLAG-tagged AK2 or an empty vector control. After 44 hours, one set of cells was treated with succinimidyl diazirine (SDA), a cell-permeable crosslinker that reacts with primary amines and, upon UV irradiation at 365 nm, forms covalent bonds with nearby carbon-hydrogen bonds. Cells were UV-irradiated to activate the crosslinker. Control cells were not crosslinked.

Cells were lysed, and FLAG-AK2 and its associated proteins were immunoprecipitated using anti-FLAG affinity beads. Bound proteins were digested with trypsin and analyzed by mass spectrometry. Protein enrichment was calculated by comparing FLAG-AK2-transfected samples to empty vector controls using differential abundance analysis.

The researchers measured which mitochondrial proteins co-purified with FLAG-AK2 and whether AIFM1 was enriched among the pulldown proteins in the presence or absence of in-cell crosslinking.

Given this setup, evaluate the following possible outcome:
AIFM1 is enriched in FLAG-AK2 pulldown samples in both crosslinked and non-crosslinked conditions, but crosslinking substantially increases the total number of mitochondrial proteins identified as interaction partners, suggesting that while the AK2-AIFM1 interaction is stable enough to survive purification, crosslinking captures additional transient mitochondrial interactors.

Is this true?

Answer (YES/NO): YES